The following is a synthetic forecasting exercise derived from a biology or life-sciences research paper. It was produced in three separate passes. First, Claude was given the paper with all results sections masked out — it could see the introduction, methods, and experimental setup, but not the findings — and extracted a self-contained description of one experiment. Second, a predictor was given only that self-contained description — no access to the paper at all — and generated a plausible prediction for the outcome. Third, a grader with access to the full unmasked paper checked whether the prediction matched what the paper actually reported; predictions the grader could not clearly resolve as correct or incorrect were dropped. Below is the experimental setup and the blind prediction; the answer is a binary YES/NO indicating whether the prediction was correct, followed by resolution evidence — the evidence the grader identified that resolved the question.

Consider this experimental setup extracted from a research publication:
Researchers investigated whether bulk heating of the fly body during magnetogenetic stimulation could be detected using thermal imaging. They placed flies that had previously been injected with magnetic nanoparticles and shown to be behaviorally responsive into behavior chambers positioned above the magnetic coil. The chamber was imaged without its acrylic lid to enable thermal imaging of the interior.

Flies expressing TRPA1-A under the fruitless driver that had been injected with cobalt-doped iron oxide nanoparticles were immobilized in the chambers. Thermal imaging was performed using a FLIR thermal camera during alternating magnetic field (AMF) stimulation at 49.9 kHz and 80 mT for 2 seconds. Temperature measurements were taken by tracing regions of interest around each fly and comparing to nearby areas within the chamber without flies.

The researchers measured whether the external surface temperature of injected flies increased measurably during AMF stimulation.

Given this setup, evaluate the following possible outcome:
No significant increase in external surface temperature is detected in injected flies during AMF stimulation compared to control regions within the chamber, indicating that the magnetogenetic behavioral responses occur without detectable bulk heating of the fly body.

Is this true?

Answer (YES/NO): YES